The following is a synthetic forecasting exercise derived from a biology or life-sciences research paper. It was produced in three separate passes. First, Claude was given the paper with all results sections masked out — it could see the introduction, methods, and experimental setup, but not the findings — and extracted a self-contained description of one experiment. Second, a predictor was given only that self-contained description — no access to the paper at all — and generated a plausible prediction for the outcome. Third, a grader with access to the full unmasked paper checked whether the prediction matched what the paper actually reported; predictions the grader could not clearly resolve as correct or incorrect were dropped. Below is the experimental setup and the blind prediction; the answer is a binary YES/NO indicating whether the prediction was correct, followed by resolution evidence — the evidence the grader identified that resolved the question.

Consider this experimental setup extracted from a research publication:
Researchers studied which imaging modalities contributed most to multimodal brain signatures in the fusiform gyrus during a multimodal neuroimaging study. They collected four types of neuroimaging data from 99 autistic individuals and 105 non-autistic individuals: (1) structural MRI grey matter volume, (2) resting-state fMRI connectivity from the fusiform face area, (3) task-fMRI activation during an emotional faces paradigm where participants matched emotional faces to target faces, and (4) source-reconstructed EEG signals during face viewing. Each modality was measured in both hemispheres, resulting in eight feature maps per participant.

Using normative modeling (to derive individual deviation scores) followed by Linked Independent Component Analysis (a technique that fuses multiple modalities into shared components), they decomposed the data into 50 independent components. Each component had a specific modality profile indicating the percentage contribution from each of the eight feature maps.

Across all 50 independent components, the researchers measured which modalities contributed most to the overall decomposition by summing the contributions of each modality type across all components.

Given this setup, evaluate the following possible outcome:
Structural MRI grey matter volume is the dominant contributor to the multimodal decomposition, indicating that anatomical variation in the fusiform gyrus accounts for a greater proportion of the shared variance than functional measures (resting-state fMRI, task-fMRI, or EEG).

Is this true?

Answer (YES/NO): NO